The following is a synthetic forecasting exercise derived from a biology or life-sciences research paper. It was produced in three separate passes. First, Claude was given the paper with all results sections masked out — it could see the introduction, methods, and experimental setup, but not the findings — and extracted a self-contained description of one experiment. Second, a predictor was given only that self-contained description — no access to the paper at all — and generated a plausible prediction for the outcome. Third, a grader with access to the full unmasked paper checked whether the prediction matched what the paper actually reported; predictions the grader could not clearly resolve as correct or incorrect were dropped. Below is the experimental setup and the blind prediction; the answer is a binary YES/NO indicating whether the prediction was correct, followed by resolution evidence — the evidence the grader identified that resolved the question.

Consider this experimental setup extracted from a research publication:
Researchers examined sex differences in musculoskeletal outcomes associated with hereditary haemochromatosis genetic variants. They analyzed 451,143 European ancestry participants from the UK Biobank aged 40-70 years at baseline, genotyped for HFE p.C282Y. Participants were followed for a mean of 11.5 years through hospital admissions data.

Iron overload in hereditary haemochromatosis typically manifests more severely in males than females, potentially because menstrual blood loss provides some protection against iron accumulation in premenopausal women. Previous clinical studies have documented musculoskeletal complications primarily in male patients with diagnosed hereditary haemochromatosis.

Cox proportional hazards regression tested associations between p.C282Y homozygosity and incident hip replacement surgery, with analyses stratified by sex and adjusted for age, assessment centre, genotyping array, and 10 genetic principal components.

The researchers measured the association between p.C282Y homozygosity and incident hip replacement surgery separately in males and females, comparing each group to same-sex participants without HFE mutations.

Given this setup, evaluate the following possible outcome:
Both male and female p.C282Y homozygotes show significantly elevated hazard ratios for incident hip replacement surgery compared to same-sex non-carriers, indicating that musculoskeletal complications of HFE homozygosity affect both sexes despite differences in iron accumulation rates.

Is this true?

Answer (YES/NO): NO